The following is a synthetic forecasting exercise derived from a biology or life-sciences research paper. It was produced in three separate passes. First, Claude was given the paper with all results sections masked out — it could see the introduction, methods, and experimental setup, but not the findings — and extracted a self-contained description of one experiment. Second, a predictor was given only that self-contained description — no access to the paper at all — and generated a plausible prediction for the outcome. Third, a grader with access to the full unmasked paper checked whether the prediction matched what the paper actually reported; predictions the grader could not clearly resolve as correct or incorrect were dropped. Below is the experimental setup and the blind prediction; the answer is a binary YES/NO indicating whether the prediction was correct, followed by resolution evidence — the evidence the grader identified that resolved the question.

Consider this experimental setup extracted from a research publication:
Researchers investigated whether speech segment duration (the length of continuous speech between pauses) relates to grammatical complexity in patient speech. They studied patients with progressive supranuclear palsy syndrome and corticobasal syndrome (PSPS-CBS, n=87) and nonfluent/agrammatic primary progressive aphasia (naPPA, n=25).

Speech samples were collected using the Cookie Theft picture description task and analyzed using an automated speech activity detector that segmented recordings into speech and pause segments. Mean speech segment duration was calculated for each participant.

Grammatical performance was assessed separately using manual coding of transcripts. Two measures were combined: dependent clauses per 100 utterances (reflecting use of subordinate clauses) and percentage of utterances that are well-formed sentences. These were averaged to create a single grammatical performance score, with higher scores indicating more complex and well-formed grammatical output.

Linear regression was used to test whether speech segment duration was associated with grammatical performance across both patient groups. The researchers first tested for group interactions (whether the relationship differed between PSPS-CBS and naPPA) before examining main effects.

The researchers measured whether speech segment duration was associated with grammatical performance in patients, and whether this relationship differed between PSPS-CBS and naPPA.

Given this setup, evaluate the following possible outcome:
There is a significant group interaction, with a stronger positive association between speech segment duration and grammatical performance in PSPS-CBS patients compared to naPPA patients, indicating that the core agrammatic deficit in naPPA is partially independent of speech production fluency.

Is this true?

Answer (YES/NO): NO